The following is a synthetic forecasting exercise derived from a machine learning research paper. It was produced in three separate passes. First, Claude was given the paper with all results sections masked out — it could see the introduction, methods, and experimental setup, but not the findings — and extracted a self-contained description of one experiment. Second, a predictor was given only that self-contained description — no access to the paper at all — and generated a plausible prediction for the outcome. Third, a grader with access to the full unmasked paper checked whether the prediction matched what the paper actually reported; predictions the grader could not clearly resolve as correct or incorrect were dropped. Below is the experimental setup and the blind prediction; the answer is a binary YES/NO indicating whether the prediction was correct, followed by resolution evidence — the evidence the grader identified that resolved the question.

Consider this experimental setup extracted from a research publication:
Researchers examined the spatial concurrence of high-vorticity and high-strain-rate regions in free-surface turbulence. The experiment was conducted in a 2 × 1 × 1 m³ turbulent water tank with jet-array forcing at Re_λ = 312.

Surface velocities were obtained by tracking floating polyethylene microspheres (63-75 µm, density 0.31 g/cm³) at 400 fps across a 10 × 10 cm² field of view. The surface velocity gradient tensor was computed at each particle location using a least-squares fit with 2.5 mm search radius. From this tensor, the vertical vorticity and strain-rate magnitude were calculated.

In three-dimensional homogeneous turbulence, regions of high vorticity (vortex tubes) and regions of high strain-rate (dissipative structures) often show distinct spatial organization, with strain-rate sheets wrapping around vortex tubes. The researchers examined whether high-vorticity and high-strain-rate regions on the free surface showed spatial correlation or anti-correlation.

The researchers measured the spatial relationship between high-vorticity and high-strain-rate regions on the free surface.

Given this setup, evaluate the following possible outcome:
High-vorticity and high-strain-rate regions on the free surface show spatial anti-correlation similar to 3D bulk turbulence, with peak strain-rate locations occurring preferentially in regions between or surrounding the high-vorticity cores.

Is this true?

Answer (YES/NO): NO